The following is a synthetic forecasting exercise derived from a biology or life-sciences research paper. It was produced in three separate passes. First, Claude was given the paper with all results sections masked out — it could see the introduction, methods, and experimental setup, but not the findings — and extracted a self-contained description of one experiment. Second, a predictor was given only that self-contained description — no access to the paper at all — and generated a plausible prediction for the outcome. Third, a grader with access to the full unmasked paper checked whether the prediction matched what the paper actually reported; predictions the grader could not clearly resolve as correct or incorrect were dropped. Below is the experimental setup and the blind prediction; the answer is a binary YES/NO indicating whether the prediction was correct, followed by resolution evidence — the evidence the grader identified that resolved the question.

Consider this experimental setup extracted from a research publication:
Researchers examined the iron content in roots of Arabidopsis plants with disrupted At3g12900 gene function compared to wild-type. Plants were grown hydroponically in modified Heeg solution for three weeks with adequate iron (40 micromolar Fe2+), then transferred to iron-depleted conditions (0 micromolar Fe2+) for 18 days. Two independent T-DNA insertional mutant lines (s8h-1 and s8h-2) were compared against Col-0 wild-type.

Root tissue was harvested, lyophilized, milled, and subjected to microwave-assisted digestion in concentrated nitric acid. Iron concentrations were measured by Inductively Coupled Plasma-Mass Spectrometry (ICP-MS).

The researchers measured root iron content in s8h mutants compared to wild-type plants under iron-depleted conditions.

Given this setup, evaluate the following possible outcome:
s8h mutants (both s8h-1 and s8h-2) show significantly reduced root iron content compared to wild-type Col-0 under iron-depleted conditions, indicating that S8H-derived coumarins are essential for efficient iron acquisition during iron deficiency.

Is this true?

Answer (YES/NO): YES